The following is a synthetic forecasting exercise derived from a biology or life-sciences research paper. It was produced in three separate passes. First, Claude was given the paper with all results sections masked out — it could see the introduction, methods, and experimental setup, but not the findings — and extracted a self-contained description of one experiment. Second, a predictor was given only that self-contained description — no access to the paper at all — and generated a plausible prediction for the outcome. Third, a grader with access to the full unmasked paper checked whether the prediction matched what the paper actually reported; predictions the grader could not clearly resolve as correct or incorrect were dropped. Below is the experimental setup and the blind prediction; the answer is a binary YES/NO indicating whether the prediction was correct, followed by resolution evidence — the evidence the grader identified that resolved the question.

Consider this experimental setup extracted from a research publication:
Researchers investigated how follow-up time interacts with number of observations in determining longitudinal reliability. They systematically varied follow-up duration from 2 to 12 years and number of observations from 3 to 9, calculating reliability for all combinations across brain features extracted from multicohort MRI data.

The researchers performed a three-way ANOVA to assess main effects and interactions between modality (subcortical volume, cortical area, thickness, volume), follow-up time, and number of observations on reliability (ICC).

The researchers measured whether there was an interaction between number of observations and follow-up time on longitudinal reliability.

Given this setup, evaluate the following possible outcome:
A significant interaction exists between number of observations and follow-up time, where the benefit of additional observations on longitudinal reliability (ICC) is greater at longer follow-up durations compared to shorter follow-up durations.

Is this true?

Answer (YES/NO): NO